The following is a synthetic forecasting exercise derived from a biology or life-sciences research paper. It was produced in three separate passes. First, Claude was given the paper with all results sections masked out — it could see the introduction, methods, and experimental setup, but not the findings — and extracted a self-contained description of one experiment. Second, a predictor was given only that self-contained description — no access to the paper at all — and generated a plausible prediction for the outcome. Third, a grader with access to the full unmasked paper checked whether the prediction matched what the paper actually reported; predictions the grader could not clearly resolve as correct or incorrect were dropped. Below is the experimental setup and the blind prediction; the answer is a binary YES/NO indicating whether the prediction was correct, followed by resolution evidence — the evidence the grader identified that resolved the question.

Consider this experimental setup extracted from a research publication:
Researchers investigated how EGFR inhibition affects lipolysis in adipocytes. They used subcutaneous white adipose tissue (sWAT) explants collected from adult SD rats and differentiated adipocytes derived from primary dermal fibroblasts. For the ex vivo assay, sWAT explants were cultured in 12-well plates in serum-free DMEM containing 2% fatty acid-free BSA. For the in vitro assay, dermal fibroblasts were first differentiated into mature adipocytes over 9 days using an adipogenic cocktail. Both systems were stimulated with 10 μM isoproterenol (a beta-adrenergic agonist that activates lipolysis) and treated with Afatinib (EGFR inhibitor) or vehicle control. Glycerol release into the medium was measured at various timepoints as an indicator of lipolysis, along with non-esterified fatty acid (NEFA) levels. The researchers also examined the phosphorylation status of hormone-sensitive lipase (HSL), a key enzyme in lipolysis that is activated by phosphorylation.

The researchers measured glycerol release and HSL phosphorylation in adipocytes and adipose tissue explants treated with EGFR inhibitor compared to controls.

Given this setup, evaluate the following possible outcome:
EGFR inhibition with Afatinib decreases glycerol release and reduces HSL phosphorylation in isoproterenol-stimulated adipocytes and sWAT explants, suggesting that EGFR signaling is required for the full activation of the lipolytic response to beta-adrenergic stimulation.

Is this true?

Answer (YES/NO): NO